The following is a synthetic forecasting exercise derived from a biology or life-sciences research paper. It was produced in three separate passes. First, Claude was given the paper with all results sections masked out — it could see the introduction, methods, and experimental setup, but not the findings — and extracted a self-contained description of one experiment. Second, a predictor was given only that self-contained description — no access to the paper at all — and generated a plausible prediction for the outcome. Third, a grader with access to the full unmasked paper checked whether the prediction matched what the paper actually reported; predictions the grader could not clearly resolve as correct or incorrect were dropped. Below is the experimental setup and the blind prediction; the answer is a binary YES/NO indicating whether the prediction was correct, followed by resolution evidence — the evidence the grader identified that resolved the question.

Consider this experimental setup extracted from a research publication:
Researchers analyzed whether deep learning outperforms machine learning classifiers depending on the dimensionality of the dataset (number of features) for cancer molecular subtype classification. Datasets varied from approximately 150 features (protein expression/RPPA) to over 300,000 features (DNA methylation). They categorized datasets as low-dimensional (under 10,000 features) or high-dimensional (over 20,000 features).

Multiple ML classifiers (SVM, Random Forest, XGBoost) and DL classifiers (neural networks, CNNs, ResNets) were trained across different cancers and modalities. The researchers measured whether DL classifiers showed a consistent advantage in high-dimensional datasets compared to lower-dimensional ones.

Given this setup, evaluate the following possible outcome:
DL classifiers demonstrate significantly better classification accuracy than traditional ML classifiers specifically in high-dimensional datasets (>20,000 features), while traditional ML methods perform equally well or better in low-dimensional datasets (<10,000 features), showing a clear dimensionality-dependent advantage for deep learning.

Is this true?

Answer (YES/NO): YES